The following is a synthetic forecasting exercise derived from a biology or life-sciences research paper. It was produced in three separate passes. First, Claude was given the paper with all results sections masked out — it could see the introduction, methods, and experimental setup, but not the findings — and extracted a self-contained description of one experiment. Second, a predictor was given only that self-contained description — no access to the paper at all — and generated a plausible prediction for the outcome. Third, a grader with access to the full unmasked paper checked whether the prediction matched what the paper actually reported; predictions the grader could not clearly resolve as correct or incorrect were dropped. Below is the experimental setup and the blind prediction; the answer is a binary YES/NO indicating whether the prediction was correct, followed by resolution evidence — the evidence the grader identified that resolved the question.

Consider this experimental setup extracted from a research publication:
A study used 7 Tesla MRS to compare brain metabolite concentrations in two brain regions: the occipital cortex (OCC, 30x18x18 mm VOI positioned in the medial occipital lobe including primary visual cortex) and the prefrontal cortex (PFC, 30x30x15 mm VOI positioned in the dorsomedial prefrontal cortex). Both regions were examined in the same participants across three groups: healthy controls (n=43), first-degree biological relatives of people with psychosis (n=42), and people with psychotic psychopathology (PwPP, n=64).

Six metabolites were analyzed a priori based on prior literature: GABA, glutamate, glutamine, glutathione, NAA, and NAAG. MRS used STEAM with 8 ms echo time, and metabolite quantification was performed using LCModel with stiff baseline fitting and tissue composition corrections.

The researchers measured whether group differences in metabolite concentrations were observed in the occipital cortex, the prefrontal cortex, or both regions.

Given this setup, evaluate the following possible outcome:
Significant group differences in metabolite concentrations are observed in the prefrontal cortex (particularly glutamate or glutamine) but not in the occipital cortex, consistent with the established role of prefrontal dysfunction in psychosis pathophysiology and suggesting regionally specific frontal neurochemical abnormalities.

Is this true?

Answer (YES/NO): NO